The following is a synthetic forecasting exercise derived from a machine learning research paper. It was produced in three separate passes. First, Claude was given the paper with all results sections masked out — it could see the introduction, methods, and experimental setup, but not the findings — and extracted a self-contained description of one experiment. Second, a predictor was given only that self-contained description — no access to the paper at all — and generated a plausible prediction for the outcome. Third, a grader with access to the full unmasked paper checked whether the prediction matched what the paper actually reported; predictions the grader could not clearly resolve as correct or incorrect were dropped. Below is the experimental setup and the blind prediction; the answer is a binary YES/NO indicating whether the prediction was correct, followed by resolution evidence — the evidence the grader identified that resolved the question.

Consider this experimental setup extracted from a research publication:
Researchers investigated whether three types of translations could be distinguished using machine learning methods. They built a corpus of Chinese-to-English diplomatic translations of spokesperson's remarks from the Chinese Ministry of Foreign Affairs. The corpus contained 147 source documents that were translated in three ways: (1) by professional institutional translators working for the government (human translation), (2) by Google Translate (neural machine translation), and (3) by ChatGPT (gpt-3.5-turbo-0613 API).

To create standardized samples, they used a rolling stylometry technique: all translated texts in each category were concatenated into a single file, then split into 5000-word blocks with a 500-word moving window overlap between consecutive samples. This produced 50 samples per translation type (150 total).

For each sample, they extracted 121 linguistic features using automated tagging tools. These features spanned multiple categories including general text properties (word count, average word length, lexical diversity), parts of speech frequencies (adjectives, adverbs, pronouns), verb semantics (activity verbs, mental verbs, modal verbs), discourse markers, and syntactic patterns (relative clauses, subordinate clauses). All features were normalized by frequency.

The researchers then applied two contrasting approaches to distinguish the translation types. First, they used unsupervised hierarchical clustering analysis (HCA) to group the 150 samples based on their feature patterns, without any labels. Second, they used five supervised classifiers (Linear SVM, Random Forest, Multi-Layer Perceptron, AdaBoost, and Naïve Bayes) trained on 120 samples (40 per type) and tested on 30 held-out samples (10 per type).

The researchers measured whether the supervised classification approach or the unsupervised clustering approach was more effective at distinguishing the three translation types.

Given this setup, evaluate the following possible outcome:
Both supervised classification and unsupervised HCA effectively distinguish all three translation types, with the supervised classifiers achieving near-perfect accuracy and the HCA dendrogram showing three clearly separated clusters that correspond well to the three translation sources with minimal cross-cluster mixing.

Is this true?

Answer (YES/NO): NO